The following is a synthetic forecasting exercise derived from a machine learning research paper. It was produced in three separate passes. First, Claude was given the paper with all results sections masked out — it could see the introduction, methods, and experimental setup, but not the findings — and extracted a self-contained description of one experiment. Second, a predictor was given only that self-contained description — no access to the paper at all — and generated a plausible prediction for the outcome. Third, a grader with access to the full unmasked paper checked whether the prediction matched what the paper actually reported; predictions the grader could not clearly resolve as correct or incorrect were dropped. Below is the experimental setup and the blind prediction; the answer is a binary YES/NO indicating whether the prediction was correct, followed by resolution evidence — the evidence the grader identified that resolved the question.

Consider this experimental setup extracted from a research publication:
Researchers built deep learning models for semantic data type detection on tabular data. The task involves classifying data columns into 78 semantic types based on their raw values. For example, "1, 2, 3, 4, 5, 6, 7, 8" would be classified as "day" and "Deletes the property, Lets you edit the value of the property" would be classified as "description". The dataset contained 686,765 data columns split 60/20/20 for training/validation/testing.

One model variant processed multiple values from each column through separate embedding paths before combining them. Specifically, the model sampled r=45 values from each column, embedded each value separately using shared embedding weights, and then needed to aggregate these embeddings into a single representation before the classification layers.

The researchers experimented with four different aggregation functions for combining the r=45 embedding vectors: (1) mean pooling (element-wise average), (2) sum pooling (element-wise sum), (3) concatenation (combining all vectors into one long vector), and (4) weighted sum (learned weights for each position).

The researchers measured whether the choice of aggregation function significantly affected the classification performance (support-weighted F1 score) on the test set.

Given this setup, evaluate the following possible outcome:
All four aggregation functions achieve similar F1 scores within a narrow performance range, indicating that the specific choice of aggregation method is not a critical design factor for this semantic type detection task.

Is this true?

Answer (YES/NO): YES